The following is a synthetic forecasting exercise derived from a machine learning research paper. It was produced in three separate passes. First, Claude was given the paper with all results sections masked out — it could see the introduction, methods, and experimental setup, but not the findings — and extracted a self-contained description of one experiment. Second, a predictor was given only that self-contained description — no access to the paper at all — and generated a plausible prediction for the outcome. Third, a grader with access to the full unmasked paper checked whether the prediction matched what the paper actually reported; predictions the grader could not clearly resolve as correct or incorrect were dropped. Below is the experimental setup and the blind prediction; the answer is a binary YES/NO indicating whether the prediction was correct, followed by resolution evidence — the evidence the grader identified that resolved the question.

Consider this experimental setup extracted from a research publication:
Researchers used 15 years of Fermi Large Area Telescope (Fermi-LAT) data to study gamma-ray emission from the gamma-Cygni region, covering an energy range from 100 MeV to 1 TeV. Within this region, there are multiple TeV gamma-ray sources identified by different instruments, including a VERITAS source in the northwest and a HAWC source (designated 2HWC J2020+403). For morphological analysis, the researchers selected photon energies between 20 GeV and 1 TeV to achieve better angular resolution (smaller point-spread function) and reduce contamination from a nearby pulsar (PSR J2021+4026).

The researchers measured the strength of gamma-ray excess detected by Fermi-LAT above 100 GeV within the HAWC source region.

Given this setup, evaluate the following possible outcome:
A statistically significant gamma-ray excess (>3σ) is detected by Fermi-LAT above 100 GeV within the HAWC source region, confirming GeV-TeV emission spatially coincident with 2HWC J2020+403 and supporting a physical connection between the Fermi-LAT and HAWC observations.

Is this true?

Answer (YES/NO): NO